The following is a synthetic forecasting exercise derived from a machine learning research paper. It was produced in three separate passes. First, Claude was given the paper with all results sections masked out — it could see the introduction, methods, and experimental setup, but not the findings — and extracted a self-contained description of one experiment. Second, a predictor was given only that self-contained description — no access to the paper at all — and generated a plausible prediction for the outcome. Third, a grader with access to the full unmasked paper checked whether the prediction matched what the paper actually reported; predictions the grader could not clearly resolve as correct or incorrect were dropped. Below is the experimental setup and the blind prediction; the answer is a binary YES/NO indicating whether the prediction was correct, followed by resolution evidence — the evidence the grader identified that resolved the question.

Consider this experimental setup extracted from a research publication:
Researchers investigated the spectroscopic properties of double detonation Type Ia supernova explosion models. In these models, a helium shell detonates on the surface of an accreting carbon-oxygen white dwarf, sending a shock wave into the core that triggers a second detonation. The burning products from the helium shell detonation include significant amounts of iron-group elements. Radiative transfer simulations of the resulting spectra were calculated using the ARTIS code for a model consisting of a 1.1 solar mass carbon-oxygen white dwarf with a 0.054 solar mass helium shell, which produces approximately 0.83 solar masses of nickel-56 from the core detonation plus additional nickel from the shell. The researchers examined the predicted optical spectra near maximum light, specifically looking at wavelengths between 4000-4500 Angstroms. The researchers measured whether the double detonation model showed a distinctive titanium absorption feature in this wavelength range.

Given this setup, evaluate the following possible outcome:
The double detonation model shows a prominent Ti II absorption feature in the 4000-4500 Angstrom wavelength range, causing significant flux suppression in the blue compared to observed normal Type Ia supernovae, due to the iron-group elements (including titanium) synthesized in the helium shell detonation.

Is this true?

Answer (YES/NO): YES